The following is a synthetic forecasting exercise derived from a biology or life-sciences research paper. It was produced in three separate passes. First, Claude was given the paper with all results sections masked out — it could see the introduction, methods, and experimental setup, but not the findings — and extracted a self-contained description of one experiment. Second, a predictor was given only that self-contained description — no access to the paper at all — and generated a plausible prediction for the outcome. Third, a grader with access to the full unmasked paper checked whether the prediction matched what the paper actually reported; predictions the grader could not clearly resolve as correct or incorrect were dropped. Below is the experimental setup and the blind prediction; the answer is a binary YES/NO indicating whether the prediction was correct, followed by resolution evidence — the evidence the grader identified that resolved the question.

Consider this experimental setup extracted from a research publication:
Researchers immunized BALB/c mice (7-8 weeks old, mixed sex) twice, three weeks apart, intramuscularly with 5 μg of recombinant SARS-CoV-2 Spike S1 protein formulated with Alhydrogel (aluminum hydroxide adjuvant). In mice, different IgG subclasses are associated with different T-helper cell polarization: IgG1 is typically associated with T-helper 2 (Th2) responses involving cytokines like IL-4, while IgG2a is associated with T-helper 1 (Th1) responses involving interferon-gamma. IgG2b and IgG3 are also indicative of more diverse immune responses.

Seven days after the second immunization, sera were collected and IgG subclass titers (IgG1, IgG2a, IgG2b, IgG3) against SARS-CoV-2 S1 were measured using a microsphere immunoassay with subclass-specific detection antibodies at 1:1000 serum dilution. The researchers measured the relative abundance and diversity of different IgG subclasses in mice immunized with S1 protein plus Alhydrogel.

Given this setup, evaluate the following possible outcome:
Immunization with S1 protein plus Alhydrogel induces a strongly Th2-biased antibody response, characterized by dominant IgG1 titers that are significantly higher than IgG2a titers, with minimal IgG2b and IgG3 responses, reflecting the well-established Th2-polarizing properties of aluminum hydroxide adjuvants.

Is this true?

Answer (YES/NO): YES